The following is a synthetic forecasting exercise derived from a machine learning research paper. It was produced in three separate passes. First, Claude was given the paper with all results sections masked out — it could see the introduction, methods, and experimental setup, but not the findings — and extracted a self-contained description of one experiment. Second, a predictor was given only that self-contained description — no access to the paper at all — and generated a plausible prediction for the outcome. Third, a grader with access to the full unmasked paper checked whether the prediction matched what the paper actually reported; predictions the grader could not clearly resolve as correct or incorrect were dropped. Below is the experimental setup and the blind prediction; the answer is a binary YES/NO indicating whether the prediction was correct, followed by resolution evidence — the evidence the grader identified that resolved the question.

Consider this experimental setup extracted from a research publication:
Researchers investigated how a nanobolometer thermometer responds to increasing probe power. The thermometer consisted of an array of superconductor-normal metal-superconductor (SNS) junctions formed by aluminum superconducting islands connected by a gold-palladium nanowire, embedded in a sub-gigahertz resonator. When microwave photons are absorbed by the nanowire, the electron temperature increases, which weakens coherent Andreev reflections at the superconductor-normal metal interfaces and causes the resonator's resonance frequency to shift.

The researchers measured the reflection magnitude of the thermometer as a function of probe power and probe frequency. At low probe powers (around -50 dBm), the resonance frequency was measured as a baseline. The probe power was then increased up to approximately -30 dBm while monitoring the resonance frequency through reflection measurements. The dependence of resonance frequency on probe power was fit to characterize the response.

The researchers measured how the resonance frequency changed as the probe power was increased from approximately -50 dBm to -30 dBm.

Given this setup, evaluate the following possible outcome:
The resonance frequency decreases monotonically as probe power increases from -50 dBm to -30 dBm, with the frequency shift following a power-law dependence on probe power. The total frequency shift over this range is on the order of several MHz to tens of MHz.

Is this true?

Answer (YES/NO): NO